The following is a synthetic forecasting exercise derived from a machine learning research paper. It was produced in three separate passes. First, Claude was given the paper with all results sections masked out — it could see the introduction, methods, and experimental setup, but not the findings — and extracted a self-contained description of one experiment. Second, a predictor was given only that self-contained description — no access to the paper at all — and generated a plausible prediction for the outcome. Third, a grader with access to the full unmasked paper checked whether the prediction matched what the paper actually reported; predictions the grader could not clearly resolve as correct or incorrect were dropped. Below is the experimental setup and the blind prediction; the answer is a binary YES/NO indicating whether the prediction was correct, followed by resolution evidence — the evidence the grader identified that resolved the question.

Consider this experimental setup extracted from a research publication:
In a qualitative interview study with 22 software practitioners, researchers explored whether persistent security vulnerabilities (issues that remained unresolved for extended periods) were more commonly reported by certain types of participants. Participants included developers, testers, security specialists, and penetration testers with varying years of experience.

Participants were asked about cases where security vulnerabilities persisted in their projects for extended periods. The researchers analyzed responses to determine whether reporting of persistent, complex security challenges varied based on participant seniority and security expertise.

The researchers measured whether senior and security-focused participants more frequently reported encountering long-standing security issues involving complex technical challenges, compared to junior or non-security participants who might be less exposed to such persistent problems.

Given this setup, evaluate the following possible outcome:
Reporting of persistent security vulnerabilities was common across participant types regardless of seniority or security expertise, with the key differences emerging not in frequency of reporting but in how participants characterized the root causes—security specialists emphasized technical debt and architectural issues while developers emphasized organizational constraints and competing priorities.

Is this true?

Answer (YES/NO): NO